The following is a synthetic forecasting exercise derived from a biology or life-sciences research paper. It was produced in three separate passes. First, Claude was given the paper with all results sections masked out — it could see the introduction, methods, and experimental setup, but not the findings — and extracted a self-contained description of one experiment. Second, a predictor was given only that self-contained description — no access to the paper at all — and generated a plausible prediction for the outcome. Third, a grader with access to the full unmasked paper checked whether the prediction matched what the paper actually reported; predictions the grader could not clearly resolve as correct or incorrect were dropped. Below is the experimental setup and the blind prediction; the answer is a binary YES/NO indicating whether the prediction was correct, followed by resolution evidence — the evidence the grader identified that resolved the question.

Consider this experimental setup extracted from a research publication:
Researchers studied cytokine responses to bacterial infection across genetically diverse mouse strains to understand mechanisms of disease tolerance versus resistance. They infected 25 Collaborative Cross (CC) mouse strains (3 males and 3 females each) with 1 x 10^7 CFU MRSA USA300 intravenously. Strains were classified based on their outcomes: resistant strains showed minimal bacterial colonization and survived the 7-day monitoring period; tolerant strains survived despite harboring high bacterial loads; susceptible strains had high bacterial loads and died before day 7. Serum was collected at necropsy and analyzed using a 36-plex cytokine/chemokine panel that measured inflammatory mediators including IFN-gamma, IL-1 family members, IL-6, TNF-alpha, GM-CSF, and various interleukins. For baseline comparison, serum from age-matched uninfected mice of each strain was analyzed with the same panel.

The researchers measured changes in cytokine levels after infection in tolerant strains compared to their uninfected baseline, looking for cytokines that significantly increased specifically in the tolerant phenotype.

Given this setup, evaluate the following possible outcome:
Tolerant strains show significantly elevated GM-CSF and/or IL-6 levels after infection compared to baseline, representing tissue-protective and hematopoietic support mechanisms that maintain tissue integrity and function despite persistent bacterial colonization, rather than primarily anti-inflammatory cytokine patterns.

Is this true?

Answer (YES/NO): YES